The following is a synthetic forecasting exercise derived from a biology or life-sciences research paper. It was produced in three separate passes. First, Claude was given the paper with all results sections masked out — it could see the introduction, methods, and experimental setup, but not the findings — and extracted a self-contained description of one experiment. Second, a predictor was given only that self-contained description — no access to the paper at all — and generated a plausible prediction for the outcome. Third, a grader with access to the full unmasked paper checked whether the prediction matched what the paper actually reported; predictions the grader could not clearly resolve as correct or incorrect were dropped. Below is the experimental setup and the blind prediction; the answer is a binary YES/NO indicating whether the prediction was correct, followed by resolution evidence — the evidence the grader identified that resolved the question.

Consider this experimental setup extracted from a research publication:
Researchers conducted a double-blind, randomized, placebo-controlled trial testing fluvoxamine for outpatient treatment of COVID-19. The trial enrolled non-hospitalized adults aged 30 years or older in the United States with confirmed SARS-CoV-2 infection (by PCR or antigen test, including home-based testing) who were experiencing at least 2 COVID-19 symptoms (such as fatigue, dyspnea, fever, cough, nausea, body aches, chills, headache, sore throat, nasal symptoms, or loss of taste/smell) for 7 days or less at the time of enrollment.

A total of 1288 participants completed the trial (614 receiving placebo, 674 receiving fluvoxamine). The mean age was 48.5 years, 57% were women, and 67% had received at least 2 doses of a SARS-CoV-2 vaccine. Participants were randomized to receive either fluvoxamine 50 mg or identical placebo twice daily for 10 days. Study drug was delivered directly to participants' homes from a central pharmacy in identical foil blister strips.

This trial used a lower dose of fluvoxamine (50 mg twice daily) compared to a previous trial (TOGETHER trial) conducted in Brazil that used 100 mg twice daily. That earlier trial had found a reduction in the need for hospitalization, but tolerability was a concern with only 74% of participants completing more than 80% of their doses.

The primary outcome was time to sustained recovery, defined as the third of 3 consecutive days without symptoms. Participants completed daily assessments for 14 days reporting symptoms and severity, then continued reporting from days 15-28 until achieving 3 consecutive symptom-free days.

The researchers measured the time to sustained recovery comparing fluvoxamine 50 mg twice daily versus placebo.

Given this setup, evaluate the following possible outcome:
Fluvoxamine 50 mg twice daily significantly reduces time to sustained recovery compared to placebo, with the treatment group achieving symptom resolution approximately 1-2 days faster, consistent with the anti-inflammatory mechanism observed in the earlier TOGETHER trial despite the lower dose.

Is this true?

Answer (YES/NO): NO